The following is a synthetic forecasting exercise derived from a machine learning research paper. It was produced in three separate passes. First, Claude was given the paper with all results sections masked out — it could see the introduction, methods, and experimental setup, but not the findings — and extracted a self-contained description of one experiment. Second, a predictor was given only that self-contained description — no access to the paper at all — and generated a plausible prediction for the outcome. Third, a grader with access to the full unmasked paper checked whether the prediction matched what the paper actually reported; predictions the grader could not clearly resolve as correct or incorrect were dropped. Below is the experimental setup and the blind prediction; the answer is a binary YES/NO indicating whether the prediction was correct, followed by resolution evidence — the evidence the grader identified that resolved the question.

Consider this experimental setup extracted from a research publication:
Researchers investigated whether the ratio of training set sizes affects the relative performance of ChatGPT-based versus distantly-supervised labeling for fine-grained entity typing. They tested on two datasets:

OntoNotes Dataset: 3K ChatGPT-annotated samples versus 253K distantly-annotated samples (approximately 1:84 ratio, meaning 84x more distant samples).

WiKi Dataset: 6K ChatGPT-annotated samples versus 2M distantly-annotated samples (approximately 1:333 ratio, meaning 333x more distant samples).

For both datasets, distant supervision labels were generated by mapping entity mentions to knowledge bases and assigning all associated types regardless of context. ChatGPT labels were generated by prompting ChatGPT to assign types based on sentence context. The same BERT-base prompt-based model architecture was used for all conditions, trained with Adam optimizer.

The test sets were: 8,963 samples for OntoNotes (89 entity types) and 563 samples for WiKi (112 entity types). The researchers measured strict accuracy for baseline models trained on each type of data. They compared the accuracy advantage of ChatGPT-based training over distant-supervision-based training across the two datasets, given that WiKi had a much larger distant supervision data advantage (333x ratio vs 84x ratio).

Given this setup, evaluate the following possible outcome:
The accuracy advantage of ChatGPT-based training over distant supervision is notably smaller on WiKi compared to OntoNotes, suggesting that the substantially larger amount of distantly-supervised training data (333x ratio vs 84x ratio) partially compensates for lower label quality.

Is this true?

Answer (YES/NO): YES